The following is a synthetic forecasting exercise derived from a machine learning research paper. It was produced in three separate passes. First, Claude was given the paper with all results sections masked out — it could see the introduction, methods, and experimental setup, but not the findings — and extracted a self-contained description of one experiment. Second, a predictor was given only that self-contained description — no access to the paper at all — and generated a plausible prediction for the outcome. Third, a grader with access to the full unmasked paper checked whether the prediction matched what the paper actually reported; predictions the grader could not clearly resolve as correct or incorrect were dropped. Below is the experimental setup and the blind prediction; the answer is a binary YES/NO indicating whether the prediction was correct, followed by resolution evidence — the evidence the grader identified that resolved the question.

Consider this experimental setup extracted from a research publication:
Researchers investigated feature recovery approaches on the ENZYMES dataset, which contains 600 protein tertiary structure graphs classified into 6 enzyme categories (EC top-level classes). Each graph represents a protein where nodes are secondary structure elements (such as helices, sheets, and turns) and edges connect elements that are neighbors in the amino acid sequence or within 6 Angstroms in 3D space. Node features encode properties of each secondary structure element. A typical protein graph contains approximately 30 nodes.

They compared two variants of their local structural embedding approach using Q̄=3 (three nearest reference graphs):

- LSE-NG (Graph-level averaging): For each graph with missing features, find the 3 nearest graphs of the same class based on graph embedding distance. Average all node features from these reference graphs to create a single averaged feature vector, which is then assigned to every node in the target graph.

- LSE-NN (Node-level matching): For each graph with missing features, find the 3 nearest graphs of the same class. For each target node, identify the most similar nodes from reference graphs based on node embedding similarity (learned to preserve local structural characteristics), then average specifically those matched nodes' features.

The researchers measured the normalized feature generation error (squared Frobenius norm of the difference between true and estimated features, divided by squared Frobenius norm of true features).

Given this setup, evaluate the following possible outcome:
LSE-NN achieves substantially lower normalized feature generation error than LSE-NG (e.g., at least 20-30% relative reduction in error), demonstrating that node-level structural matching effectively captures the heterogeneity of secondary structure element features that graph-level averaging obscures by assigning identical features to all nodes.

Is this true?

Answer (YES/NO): NO